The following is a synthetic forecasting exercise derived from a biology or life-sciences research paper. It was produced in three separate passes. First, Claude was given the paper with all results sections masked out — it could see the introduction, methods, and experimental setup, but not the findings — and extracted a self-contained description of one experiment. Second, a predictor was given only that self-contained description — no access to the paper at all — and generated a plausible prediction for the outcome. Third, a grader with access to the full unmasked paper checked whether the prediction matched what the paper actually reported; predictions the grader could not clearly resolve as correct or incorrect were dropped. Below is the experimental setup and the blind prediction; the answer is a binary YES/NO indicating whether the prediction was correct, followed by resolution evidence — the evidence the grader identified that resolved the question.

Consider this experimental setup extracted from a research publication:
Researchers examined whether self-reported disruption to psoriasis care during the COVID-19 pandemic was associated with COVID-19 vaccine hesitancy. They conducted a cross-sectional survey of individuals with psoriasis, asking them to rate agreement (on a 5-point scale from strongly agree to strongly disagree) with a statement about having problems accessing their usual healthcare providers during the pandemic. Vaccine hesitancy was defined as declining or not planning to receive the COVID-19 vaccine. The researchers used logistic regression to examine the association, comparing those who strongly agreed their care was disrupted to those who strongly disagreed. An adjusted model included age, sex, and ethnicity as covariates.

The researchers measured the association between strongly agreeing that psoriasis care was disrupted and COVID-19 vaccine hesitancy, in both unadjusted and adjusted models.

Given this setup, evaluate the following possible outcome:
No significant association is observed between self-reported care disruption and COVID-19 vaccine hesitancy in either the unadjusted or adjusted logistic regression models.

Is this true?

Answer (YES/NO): NO